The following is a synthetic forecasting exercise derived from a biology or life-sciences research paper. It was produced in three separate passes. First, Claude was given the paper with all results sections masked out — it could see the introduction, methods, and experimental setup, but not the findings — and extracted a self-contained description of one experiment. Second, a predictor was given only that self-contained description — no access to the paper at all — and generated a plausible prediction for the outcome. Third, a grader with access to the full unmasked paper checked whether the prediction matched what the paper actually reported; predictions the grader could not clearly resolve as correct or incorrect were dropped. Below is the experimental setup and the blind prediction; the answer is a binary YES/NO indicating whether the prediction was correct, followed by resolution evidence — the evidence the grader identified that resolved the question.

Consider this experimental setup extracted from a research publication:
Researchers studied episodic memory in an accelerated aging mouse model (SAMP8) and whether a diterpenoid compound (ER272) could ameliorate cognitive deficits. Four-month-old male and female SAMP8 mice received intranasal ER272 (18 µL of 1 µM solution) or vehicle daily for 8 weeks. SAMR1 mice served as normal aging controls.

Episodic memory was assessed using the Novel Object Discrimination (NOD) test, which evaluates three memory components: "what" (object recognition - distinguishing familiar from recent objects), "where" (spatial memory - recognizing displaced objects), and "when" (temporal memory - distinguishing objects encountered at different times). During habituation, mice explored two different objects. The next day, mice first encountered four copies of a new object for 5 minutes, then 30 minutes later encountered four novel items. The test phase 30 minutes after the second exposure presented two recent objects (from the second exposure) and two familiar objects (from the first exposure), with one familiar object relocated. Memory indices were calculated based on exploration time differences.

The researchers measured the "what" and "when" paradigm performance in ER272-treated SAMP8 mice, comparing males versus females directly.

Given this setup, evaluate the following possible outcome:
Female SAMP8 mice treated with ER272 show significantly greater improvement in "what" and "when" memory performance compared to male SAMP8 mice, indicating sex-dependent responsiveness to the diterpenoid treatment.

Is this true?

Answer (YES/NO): NO